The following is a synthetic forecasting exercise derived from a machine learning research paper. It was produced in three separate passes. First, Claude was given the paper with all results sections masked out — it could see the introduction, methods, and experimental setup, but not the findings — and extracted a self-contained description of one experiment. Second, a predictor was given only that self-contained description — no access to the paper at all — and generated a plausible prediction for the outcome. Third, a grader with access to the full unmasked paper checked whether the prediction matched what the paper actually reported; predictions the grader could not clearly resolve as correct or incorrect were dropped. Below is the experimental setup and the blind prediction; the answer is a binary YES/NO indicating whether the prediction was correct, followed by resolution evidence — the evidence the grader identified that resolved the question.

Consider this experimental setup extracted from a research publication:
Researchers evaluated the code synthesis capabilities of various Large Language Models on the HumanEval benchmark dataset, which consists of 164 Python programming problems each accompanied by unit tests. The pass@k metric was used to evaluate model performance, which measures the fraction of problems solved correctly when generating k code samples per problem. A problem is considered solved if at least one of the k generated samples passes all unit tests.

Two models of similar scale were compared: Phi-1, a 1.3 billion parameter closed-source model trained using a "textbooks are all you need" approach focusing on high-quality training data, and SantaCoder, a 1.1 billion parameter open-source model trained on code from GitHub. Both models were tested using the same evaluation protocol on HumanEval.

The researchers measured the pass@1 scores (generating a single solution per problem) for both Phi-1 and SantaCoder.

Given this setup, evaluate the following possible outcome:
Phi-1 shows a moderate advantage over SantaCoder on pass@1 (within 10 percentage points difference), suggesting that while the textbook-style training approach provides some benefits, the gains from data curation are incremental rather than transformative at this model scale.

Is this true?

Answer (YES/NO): NO